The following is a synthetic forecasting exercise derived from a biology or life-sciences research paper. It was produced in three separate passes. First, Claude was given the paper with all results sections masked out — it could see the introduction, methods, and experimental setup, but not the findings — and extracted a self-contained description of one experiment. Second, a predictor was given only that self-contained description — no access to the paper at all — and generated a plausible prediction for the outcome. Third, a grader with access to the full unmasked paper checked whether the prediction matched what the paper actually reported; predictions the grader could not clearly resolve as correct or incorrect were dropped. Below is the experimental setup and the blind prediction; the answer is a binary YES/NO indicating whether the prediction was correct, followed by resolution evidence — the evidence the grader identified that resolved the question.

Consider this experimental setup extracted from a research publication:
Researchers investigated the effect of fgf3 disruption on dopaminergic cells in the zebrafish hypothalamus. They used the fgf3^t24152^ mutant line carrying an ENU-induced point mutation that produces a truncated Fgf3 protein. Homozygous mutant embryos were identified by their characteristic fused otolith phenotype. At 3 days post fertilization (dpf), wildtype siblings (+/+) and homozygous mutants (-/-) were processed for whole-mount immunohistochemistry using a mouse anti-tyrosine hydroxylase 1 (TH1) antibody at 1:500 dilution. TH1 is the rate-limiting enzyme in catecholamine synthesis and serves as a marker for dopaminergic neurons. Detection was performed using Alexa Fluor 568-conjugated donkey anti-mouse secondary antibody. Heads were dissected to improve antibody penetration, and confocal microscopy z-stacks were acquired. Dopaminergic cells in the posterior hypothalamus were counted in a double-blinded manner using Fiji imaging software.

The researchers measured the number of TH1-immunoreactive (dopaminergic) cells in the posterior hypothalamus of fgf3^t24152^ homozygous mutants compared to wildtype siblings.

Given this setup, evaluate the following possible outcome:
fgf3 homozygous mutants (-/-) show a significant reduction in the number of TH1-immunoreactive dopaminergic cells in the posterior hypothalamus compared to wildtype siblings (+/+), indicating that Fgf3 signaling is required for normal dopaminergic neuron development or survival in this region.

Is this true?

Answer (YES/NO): YES